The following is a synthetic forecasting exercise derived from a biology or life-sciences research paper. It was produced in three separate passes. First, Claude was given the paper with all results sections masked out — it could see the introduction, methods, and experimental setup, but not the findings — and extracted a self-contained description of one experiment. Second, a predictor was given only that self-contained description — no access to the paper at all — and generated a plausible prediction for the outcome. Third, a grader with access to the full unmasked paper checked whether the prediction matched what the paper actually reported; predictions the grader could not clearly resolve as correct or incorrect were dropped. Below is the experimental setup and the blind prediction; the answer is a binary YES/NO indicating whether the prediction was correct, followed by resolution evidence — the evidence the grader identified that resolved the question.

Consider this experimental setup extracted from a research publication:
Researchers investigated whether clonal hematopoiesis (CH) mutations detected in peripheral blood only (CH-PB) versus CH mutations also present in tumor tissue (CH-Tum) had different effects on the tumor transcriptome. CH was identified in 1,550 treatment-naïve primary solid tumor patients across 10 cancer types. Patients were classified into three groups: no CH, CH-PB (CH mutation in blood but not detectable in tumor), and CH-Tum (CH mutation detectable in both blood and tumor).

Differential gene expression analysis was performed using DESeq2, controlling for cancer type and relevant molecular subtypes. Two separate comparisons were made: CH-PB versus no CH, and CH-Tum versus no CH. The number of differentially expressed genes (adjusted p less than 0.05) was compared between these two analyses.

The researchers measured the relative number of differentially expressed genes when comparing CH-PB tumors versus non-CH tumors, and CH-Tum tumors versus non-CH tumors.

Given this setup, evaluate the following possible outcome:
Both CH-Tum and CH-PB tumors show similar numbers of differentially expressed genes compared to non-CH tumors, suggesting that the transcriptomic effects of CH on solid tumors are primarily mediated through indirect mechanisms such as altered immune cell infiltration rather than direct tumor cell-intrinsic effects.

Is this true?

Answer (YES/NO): NO